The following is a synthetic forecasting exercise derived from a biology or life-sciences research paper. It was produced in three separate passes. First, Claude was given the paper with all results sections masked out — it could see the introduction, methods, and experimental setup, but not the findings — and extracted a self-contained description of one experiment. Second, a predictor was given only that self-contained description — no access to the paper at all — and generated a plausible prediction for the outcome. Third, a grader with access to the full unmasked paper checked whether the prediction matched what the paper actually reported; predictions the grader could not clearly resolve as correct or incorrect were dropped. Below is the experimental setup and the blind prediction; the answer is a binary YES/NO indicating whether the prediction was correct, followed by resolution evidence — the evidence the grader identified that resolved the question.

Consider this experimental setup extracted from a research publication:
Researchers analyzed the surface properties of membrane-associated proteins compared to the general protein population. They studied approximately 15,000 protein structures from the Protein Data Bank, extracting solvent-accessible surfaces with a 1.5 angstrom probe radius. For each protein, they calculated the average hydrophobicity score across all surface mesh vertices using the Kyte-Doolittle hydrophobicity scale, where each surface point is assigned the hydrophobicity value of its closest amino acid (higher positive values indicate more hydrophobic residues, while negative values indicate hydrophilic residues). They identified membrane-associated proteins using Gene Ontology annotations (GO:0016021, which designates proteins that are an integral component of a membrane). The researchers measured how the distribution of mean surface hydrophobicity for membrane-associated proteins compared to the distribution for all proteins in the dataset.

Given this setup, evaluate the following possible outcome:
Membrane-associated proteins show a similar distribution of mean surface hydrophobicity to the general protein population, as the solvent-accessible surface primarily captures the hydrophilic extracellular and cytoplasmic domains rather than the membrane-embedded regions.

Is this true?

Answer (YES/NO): NO